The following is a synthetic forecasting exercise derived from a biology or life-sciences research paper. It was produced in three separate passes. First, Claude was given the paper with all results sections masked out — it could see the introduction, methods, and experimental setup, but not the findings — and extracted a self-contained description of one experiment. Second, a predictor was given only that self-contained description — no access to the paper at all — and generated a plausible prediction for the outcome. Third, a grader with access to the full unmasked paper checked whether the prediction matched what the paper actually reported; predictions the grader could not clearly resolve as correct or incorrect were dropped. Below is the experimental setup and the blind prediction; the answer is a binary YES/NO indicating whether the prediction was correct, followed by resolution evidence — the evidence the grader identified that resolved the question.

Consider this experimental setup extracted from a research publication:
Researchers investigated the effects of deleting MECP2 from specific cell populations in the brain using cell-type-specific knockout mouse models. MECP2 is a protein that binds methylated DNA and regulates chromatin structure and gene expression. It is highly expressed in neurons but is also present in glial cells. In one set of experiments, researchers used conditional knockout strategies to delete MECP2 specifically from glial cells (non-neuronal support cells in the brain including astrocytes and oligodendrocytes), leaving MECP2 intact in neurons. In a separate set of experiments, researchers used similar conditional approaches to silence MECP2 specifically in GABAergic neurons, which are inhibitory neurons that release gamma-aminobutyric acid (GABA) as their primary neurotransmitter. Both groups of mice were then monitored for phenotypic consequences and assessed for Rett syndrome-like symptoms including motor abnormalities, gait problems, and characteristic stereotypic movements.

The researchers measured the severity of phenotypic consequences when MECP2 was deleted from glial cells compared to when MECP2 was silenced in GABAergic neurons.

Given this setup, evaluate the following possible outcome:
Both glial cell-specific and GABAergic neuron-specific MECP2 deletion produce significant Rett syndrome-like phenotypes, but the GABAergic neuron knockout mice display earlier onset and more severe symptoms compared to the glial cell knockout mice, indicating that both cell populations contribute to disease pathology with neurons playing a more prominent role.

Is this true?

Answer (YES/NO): NO